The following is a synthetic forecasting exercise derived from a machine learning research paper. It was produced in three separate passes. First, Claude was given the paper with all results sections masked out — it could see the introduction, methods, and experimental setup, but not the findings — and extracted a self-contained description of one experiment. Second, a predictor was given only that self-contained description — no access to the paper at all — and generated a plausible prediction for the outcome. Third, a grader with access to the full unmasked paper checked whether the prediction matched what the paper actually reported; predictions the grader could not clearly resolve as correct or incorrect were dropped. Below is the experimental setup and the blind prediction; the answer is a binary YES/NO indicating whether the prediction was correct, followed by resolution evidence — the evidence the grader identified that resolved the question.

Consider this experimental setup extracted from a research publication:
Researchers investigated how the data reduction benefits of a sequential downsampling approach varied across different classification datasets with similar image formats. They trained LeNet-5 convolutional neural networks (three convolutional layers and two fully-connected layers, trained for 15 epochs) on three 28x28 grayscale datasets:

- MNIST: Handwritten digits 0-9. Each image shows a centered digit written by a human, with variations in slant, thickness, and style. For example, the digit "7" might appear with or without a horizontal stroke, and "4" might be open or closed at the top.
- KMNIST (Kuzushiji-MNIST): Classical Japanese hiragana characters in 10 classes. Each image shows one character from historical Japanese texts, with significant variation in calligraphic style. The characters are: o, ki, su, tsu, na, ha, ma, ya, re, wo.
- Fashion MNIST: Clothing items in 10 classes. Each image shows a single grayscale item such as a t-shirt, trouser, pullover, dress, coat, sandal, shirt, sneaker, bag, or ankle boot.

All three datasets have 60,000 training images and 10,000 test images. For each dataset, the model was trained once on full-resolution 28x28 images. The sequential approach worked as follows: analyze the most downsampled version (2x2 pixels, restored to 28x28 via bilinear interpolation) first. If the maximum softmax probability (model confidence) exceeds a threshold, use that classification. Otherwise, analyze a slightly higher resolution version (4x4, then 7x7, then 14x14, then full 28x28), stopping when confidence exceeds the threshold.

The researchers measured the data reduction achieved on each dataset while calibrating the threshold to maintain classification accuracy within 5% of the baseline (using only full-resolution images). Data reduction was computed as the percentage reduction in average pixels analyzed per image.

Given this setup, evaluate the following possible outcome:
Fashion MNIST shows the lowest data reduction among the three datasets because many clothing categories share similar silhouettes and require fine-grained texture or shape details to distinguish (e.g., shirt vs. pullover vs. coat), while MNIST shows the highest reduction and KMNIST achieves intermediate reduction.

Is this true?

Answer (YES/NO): NO